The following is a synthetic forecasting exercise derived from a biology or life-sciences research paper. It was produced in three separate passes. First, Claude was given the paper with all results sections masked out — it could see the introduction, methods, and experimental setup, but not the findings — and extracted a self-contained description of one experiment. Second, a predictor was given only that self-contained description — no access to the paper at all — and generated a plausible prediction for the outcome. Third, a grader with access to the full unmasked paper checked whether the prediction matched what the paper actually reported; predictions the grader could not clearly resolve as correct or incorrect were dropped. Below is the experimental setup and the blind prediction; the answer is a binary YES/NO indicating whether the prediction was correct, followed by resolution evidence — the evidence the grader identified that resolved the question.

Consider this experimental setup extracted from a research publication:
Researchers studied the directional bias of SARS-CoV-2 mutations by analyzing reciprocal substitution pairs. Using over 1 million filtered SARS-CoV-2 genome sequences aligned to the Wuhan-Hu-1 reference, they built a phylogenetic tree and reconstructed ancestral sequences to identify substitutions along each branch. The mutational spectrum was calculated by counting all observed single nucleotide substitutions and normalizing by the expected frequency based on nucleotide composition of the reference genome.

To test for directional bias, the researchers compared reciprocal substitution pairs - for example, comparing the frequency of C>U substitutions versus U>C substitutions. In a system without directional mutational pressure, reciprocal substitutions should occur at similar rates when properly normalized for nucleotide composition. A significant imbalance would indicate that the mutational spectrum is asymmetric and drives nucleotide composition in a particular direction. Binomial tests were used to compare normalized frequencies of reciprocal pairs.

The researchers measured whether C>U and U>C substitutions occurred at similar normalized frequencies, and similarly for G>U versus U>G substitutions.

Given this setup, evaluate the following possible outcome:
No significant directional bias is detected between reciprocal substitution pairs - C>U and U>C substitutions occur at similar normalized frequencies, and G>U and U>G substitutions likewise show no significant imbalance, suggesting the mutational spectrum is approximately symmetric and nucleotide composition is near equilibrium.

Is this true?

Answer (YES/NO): NO